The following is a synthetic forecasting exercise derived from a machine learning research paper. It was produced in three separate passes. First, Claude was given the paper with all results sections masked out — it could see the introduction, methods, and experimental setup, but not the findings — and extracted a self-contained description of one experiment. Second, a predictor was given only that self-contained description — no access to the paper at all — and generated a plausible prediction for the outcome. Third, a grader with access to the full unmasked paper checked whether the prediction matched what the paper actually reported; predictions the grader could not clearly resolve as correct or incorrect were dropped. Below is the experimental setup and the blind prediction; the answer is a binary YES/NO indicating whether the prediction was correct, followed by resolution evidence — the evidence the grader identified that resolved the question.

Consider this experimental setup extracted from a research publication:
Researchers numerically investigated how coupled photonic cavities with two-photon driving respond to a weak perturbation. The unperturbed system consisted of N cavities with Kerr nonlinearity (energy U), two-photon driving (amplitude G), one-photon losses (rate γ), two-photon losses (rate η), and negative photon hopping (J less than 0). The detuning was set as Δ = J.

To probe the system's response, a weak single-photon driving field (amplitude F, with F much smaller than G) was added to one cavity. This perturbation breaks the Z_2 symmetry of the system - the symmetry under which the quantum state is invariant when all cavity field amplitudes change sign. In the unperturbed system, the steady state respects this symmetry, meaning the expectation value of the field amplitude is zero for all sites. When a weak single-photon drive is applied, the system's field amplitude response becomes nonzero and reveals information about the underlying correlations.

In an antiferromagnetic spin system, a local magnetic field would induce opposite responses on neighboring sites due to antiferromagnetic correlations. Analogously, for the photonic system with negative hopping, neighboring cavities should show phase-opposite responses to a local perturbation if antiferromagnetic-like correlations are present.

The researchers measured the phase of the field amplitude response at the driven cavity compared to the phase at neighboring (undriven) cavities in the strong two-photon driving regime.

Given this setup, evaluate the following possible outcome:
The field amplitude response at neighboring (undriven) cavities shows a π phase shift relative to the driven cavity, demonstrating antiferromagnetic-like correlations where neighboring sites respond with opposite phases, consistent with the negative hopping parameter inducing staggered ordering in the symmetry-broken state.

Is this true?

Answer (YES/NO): YES